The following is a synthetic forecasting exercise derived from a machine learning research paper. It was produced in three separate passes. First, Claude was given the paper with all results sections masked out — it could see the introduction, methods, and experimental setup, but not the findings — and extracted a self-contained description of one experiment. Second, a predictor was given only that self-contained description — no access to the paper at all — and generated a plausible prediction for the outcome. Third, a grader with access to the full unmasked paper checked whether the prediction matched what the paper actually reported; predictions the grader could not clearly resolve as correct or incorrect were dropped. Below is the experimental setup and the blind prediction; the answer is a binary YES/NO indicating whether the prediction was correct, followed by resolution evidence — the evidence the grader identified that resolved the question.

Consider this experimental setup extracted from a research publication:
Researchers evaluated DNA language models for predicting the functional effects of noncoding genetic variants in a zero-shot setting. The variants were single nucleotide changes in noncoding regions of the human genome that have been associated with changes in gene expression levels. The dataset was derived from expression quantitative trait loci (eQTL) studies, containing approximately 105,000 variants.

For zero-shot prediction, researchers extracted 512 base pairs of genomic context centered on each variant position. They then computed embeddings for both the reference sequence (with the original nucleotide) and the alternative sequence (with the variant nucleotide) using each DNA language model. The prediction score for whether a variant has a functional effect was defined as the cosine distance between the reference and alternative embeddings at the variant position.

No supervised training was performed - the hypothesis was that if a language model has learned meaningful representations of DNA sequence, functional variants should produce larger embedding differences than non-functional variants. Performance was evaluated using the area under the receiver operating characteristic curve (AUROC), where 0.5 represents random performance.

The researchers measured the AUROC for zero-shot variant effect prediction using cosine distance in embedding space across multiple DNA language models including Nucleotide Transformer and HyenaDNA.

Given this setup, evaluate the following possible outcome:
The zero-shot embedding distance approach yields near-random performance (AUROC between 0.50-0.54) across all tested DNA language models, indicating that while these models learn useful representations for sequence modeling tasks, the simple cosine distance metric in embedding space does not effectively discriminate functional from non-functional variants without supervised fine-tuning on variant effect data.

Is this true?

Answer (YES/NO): NO